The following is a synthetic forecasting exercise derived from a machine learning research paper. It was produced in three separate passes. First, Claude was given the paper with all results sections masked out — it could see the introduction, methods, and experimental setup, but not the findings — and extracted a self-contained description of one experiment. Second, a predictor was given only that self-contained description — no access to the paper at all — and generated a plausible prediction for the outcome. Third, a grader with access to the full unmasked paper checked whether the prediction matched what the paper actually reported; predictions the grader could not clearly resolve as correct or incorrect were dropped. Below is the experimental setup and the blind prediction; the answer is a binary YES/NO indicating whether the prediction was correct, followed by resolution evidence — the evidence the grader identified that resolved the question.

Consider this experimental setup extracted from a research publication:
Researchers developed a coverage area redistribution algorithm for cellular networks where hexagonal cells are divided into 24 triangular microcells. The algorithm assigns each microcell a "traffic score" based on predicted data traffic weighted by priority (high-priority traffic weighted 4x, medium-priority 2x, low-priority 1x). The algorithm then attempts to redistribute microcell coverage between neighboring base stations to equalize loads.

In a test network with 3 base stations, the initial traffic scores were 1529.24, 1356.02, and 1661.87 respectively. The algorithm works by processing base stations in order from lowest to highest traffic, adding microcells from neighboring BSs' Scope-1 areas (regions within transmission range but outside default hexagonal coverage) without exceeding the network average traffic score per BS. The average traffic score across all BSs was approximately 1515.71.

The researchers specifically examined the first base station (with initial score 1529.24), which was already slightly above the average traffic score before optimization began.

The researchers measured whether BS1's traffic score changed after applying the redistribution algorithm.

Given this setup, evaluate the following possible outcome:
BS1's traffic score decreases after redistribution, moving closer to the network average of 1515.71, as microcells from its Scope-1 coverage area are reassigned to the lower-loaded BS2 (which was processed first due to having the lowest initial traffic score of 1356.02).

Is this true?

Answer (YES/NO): NO